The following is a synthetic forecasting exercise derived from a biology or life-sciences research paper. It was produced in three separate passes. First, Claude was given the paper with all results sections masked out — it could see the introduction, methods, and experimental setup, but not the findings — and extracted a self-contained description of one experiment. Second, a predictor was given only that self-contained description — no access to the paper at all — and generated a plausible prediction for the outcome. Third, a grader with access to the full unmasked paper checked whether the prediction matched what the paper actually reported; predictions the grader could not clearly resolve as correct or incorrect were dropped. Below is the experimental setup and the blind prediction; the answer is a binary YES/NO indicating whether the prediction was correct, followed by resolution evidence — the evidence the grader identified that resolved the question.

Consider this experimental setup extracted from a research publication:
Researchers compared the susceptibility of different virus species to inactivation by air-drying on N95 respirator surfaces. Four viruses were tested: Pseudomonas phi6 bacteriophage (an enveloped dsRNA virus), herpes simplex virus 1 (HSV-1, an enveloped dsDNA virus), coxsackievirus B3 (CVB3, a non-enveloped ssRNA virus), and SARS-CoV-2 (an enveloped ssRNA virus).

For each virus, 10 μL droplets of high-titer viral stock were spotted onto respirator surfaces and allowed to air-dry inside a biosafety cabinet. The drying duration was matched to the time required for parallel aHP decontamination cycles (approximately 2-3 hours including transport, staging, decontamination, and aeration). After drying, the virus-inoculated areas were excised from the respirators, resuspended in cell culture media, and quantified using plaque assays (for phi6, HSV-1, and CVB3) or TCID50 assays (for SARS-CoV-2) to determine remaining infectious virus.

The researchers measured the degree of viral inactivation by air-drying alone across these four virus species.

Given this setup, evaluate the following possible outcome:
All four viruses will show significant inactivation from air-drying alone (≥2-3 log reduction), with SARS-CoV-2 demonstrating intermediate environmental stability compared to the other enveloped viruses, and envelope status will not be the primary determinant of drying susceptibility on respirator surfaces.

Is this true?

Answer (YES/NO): NO